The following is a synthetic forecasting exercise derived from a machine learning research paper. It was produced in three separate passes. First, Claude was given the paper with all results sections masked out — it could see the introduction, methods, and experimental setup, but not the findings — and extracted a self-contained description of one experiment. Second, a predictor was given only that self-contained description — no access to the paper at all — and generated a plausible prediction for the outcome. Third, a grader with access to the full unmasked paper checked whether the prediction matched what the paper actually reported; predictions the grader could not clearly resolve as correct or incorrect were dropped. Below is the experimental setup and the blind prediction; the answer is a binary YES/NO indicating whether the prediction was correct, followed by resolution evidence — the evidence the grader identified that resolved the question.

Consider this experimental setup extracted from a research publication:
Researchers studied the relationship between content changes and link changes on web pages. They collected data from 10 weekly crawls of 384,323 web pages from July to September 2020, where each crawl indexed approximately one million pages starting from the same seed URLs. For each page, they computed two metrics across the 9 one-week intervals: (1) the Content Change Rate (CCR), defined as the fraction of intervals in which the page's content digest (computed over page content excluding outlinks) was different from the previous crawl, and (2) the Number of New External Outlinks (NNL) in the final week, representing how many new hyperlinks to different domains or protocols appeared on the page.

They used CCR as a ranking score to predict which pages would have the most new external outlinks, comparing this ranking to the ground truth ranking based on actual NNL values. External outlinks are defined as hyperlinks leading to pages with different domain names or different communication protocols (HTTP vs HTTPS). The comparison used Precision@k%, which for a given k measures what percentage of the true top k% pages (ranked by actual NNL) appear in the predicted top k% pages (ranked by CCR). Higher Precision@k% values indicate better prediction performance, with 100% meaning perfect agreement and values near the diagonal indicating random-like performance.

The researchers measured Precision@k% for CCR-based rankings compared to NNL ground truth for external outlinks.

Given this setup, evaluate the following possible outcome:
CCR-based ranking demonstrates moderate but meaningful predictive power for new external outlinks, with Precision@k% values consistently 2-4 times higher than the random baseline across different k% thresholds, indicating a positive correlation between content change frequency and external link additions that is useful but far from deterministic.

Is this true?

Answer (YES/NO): NO